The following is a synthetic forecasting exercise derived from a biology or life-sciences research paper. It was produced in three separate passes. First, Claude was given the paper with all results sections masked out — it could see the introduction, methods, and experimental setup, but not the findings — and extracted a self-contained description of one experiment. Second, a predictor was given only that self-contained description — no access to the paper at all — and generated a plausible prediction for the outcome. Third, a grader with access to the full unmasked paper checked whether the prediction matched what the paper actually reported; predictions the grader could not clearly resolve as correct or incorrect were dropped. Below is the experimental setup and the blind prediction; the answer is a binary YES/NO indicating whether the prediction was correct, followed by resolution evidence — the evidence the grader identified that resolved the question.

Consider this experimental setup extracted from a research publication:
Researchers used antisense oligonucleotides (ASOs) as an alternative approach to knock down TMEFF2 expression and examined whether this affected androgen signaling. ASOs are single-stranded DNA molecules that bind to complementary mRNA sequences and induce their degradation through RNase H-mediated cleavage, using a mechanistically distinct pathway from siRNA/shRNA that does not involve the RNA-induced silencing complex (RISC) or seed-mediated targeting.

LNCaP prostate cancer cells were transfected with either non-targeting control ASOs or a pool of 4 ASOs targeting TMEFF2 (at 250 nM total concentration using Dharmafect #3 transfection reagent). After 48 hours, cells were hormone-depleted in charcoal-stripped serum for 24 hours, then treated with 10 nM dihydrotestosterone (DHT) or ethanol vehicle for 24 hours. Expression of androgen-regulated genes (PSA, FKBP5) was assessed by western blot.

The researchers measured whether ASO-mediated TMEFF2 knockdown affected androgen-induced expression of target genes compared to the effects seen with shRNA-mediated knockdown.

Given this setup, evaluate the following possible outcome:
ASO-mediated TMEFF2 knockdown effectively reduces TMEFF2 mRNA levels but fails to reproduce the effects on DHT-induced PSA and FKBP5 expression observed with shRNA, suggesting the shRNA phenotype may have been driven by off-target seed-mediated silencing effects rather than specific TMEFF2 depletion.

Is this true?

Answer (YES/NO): YES